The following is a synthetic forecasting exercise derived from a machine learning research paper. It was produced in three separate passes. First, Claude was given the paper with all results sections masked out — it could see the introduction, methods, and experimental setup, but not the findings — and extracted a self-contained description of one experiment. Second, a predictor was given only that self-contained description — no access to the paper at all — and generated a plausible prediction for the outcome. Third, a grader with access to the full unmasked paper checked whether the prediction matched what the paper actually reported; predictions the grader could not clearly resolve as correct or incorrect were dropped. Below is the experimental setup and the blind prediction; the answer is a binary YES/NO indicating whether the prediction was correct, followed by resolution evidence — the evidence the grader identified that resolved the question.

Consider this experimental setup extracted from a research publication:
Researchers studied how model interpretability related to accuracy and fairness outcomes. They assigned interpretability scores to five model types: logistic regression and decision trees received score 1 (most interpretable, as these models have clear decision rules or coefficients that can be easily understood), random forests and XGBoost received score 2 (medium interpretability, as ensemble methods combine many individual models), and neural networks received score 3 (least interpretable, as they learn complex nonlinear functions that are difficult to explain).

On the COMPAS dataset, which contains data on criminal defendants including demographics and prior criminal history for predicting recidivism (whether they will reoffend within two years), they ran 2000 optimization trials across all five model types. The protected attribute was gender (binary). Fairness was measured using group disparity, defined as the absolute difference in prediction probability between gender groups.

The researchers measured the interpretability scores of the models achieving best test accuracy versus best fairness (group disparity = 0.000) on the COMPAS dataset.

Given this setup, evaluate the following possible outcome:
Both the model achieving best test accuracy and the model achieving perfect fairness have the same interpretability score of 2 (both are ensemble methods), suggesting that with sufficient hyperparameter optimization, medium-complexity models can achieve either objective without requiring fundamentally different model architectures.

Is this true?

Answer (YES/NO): NO